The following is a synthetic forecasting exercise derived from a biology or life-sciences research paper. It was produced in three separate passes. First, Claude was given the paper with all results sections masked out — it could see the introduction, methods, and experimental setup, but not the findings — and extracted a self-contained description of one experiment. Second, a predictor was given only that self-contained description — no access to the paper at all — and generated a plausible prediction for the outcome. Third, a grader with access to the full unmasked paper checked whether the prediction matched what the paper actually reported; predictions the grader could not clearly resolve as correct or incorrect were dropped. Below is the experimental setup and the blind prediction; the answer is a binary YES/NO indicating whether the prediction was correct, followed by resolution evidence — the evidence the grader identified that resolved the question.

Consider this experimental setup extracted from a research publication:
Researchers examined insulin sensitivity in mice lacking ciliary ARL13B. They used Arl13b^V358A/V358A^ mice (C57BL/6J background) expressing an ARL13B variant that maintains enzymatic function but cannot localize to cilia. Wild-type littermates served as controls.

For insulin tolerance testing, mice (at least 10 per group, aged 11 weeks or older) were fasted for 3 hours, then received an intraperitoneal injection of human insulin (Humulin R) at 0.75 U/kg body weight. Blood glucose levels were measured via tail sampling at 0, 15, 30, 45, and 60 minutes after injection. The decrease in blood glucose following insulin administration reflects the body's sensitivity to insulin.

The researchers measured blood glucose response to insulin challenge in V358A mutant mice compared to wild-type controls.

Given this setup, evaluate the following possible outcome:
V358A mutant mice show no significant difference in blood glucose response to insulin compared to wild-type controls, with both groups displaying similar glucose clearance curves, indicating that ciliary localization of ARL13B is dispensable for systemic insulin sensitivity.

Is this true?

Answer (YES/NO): NO